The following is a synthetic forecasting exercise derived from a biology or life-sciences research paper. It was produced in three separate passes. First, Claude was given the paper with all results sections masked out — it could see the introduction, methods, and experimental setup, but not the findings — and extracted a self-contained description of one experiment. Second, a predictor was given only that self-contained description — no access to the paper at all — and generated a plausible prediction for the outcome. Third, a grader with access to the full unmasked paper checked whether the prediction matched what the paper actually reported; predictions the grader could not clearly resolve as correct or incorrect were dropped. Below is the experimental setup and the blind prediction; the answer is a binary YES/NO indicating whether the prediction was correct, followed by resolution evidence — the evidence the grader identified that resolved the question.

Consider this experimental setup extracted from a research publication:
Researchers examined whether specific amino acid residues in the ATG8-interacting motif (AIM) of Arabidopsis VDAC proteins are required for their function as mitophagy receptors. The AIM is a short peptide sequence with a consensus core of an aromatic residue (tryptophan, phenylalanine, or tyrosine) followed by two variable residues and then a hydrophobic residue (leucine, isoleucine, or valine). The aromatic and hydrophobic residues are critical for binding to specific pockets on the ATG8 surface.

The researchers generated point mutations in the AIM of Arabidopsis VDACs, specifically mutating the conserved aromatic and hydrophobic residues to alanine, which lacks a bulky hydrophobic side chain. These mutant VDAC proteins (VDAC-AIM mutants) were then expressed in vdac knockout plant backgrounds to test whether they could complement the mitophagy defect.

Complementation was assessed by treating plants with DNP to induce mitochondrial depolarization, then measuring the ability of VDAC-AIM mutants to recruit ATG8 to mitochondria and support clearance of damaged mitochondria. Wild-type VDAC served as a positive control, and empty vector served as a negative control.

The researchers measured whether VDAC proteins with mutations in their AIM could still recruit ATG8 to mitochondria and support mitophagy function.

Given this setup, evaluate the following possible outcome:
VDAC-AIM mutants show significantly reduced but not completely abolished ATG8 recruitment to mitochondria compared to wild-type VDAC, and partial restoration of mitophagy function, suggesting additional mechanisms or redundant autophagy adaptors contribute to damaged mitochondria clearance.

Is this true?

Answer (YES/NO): NO